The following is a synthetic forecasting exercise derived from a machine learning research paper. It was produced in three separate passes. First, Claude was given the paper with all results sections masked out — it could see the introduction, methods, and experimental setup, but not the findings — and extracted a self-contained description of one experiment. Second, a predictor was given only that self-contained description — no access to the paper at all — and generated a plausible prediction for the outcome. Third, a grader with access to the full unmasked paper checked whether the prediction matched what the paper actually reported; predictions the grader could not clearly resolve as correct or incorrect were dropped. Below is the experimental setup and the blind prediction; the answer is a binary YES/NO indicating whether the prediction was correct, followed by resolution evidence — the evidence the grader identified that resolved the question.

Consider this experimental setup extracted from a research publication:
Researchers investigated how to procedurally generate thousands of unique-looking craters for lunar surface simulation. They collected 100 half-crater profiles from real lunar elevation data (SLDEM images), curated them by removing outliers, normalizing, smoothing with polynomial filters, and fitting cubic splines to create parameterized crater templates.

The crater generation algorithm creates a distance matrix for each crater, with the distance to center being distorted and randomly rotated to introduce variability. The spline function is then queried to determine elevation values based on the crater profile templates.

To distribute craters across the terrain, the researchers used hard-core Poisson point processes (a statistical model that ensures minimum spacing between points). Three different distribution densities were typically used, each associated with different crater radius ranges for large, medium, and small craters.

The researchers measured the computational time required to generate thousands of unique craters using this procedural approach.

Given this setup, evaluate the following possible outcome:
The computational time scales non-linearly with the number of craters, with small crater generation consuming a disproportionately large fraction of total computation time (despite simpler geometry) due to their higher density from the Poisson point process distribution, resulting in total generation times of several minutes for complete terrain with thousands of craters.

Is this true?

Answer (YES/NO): NO